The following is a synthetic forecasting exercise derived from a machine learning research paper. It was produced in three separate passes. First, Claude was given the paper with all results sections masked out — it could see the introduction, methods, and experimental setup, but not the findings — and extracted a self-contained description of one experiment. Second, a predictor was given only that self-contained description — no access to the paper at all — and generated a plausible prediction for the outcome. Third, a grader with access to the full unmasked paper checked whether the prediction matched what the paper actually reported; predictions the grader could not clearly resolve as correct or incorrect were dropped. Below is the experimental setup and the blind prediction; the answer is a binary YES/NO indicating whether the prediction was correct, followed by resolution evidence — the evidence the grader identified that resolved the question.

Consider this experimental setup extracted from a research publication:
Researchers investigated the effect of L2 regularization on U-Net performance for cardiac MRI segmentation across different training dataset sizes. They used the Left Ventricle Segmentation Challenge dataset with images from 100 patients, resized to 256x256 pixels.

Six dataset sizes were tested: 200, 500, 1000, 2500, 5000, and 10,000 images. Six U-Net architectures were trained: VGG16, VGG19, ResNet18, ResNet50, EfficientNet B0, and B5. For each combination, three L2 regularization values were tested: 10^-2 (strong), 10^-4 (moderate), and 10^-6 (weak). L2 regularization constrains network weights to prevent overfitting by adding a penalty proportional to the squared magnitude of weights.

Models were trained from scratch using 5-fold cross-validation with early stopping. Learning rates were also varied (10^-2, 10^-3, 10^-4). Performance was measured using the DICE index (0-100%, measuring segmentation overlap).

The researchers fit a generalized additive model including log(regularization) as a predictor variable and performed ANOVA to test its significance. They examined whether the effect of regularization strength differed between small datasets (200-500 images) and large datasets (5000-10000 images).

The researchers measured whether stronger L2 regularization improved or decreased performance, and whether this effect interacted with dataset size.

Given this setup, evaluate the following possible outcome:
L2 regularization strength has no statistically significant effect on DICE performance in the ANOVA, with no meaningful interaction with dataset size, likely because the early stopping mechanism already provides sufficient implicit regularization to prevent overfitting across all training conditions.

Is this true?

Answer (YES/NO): YES